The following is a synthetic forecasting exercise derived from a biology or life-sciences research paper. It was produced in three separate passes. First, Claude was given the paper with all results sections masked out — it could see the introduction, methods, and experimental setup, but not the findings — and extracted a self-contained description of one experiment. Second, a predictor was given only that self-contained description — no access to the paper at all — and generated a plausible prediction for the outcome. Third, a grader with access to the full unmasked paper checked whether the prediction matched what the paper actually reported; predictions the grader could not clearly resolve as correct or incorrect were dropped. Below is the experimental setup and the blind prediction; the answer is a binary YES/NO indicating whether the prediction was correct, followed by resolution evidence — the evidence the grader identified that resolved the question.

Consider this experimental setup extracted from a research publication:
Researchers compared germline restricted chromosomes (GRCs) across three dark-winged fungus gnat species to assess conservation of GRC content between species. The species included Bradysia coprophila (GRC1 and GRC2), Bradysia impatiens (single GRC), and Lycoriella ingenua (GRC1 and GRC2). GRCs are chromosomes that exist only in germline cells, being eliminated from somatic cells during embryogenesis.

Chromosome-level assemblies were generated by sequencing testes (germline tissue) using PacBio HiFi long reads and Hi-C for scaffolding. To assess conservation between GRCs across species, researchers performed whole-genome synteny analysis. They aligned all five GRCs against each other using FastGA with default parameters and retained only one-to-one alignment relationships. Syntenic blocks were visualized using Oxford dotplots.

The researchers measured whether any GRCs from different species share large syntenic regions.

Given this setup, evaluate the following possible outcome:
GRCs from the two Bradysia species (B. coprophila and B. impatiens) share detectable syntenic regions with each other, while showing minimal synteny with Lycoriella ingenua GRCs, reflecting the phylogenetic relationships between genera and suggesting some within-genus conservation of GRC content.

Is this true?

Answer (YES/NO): NO